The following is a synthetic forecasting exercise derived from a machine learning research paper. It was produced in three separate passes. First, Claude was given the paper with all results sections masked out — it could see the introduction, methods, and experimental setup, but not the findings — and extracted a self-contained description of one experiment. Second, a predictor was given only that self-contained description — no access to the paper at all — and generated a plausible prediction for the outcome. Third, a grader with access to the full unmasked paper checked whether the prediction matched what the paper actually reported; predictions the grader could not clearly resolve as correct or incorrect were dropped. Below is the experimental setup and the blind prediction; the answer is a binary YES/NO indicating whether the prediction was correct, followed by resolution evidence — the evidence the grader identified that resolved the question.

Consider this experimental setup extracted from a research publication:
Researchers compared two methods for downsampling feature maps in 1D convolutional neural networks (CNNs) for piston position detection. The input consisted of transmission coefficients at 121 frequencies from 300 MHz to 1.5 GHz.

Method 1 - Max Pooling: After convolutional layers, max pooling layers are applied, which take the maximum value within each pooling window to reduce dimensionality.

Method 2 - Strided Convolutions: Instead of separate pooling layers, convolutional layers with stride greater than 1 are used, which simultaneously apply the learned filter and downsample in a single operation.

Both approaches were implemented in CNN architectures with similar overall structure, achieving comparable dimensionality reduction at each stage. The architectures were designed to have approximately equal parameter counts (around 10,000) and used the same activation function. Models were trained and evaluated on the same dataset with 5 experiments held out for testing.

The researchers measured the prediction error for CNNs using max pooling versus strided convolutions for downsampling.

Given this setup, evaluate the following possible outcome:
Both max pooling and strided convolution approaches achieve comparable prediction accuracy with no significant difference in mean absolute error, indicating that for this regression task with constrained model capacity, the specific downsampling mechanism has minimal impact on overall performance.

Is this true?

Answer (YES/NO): YES